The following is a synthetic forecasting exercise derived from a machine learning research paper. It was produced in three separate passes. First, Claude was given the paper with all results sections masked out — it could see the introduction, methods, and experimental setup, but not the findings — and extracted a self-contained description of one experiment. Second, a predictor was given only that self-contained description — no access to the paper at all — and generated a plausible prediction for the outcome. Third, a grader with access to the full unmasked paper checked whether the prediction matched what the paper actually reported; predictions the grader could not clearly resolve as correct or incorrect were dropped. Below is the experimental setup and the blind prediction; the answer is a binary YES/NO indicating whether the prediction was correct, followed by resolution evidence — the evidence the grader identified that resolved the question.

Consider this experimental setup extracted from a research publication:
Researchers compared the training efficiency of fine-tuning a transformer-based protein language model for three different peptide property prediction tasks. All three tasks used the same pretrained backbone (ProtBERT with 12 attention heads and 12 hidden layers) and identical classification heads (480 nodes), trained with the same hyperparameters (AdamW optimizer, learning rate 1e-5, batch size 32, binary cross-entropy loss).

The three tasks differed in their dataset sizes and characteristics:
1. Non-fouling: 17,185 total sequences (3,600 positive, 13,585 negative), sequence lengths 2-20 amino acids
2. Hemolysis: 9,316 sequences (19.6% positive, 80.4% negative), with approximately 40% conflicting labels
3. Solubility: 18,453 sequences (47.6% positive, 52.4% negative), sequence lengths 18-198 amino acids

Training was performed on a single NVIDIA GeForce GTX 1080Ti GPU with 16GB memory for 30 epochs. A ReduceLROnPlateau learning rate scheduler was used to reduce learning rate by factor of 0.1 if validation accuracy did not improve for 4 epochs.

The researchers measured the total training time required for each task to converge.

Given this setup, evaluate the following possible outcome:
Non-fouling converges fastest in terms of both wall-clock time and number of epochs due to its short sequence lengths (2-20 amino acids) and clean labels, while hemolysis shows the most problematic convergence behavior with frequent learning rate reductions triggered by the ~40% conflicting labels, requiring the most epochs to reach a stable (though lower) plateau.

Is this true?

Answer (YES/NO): NO